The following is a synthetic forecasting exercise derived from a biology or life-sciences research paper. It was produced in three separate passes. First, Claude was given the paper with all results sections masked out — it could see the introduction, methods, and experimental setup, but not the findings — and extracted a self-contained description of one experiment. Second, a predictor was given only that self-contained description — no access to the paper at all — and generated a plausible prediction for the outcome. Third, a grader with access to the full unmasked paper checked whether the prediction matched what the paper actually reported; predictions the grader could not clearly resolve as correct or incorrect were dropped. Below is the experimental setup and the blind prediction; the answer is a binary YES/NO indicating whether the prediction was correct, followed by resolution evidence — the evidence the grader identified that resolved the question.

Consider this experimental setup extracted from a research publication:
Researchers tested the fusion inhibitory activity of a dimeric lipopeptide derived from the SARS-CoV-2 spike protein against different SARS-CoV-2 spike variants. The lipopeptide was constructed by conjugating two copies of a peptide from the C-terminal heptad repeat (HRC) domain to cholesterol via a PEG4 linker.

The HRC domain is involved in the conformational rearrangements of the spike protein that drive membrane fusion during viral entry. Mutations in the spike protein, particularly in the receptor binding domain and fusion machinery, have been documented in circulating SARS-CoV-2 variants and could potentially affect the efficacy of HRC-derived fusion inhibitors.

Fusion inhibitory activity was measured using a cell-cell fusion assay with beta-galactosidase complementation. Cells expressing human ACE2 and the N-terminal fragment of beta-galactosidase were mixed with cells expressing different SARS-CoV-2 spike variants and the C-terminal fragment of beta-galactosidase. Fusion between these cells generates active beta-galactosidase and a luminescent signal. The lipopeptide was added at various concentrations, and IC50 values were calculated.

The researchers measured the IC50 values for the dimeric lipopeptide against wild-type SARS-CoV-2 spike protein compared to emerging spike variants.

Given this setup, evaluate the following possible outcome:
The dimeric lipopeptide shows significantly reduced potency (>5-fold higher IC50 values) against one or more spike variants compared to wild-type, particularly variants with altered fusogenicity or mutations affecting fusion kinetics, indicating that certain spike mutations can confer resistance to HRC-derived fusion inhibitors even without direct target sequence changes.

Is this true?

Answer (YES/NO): NO